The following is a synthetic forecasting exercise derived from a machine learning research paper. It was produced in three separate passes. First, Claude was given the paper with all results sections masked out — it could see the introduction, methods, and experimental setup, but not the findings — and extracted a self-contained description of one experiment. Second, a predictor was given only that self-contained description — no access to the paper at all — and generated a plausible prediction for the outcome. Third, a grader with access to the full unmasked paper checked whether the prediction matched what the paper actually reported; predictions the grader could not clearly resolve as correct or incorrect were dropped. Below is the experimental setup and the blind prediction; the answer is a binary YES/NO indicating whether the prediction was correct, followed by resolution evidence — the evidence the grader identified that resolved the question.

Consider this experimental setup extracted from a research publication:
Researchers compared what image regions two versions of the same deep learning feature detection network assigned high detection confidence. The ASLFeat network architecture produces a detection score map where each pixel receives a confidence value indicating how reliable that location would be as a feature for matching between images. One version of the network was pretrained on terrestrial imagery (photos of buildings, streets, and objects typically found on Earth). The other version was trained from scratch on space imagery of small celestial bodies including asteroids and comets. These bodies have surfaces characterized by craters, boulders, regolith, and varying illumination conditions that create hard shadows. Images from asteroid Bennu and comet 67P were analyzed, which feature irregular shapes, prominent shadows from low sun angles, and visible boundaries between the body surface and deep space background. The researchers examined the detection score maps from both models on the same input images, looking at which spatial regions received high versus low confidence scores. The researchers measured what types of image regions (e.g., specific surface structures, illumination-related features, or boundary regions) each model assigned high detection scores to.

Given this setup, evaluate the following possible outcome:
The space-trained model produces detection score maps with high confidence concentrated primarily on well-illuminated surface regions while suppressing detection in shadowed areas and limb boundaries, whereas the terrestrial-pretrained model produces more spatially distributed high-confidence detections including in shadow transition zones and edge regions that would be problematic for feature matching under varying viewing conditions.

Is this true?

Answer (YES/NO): NO